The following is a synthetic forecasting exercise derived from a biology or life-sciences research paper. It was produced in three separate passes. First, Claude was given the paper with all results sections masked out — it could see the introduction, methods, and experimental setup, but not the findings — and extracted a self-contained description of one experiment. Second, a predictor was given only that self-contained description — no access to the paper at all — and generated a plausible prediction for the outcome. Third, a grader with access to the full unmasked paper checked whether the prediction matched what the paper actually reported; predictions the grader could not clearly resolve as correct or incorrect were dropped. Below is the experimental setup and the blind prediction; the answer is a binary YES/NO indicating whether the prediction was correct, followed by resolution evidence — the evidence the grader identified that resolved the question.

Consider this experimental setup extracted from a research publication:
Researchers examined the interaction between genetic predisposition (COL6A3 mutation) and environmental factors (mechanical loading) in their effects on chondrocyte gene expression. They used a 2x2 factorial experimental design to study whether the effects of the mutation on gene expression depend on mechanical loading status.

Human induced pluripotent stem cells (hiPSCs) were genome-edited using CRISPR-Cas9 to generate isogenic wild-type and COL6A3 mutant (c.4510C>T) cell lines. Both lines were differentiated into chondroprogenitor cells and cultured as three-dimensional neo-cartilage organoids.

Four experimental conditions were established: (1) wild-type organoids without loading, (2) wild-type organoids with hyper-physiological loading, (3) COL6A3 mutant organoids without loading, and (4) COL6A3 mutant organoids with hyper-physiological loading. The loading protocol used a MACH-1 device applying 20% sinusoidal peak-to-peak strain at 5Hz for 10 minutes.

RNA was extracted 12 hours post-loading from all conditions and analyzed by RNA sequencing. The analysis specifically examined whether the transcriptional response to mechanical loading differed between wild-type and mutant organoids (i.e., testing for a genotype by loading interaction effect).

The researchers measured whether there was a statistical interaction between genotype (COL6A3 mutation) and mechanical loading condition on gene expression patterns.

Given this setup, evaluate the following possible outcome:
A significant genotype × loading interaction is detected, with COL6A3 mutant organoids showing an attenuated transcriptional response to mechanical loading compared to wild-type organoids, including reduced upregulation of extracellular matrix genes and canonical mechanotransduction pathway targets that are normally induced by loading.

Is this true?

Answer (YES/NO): YES